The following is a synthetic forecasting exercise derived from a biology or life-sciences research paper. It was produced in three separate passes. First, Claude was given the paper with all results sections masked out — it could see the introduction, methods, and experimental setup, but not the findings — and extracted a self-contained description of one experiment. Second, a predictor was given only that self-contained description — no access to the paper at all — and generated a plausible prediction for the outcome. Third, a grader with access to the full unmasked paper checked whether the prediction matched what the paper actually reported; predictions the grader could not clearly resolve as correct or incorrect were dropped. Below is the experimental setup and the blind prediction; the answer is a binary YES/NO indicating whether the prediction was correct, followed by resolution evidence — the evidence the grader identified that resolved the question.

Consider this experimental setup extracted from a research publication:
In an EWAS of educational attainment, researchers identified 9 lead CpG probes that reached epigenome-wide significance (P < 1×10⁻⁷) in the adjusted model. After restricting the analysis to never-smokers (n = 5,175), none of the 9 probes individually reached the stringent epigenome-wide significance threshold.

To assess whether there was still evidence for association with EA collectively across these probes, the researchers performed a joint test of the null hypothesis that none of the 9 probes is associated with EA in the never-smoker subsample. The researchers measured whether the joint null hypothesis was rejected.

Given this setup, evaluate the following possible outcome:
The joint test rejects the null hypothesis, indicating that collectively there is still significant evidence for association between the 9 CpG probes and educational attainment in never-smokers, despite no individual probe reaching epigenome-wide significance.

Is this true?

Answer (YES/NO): YES